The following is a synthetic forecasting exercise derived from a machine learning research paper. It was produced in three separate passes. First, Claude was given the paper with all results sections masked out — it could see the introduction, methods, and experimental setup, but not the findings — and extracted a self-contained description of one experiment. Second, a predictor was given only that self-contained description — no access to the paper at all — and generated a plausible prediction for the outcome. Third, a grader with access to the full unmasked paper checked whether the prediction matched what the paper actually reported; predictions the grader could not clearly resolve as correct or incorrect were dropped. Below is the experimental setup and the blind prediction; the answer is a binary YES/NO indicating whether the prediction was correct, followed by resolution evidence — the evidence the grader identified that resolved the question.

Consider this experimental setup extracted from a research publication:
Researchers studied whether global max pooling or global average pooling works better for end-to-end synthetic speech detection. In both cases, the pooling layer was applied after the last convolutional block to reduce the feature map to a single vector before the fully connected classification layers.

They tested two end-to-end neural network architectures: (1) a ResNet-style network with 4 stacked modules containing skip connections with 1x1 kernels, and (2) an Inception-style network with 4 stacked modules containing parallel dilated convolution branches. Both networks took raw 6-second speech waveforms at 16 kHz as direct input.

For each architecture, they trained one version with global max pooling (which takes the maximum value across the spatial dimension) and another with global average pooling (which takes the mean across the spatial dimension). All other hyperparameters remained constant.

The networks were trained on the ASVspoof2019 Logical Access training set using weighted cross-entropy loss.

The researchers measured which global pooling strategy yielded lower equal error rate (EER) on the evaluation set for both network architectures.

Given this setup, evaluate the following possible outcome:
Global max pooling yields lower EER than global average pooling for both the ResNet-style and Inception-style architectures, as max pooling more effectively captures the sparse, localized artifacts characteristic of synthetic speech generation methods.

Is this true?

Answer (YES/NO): YES